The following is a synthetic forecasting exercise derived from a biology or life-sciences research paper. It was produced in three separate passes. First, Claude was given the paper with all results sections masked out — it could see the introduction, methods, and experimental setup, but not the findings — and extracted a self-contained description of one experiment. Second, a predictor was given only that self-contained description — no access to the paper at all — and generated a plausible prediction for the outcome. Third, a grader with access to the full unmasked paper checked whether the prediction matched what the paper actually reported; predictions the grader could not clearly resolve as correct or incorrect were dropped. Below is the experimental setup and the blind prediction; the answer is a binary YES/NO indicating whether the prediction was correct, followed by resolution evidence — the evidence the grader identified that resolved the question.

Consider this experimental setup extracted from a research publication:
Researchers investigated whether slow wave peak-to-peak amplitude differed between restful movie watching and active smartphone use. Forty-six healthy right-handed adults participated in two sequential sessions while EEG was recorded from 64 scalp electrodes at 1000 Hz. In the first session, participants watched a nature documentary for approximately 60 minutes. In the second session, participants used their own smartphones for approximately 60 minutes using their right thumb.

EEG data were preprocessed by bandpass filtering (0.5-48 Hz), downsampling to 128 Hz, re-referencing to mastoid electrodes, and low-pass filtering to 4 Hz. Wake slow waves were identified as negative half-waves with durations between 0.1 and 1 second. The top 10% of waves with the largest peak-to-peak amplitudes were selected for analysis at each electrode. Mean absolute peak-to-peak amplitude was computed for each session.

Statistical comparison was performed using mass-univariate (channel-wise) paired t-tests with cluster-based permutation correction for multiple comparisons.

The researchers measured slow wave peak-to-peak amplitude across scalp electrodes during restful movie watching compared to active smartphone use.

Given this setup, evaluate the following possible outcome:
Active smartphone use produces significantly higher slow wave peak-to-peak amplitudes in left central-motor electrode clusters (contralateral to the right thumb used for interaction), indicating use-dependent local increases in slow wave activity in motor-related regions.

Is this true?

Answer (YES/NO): NO